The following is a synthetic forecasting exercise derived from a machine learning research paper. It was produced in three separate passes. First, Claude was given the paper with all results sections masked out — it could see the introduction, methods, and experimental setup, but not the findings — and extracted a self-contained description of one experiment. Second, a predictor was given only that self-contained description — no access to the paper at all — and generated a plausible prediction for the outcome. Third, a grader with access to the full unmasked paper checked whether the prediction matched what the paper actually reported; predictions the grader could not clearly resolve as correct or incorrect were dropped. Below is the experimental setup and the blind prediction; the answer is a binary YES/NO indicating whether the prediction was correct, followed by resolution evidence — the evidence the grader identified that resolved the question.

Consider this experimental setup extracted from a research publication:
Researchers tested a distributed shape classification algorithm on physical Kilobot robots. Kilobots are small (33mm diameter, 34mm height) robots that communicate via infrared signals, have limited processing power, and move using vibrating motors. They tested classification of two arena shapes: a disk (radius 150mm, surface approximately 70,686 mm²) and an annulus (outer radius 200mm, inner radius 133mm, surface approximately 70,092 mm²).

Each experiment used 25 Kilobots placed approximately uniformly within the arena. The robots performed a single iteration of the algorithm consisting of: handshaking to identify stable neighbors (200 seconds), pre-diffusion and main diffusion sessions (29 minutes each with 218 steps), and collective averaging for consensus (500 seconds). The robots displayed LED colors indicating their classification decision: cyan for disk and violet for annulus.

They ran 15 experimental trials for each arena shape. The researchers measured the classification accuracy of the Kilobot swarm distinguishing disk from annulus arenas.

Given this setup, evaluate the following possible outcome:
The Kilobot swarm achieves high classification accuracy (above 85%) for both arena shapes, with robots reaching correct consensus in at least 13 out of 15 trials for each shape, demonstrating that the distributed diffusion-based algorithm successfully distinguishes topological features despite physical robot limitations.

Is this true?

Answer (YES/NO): NO